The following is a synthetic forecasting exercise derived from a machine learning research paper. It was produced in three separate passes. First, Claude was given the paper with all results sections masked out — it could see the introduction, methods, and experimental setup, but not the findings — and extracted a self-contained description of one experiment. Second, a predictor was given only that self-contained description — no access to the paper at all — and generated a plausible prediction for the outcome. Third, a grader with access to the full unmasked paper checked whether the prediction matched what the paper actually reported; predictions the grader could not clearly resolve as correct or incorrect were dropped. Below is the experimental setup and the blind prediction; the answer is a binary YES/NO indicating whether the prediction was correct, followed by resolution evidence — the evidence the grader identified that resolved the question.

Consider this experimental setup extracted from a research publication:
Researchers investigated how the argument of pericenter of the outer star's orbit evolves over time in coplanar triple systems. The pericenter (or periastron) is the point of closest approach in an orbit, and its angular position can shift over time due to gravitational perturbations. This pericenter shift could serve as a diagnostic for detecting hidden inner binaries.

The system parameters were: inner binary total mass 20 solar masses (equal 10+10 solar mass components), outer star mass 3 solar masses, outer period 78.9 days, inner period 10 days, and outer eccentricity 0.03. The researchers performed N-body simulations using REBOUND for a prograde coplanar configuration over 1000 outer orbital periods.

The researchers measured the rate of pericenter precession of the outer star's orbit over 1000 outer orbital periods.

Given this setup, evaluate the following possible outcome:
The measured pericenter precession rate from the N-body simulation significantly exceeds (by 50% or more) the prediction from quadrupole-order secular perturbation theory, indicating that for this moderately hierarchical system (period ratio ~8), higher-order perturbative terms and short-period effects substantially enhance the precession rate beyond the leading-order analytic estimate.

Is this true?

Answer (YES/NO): NO